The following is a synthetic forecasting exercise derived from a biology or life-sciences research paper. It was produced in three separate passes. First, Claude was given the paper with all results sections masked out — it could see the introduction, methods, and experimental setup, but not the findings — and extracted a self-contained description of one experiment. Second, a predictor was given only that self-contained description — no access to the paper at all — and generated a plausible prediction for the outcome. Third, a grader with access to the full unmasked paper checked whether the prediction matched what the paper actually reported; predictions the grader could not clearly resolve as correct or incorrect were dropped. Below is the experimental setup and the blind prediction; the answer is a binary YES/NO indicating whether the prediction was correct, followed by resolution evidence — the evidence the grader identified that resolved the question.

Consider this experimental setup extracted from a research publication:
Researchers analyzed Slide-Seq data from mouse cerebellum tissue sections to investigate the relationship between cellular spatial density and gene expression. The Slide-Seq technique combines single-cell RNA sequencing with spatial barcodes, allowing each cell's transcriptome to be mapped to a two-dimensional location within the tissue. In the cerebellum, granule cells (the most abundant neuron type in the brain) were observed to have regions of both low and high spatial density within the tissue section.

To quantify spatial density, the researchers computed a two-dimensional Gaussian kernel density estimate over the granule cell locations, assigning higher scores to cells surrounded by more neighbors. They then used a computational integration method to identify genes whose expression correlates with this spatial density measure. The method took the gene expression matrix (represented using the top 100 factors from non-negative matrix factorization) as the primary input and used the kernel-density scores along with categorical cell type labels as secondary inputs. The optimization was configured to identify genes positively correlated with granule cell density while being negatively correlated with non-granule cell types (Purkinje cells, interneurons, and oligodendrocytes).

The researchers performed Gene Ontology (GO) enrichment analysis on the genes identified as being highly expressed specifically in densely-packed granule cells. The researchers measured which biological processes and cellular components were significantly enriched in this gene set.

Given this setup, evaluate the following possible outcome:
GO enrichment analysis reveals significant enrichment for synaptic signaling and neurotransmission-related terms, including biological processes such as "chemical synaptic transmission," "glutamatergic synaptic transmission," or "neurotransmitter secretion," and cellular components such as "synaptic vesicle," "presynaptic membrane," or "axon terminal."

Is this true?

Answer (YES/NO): YES